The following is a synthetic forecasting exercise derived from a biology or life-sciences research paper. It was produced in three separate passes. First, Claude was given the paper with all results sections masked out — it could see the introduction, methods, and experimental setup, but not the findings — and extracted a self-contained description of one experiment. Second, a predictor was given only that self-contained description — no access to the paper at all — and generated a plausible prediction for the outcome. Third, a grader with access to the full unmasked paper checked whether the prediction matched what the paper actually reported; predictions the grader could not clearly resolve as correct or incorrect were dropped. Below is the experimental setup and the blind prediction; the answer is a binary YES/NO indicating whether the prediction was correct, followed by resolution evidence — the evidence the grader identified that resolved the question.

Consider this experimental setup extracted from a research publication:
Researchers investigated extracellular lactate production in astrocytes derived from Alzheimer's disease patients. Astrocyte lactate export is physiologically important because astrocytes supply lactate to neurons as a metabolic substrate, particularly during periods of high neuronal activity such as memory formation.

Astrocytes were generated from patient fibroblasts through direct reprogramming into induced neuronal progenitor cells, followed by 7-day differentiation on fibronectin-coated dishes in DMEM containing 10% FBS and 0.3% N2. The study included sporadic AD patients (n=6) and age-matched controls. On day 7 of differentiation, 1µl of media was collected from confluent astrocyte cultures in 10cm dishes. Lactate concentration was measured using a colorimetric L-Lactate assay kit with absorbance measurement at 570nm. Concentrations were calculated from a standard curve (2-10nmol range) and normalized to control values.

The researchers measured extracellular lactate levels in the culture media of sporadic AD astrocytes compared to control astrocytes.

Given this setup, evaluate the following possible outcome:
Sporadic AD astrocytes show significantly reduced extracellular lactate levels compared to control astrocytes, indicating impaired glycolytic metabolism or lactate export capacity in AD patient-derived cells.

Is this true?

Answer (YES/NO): YES